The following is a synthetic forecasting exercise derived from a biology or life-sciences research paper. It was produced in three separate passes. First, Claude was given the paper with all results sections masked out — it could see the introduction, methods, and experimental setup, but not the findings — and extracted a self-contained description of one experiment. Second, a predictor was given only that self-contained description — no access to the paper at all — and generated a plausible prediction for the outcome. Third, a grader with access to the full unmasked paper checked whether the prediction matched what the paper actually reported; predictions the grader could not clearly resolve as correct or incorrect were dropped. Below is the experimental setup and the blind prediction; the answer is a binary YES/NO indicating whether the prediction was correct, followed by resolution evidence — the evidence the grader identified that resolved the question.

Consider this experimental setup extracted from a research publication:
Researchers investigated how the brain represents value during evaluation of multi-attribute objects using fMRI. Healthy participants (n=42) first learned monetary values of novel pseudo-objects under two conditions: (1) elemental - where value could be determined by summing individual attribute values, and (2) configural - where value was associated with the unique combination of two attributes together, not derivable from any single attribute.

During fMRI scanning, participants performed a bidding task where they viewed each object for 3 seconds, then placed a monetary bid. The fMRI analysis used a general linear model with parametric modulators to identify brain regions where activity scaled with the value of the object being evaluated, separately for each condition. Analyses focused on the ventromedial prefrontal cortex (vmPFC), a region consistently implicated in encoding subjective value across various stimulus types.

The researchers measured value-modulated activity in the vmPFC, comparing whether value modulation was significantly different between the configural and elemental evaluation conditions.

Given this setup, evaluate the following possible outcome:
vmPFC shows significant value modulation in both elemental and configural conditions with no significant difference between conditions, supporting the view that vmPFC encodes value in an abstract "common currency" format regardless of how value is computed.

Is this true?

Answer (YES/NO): NO